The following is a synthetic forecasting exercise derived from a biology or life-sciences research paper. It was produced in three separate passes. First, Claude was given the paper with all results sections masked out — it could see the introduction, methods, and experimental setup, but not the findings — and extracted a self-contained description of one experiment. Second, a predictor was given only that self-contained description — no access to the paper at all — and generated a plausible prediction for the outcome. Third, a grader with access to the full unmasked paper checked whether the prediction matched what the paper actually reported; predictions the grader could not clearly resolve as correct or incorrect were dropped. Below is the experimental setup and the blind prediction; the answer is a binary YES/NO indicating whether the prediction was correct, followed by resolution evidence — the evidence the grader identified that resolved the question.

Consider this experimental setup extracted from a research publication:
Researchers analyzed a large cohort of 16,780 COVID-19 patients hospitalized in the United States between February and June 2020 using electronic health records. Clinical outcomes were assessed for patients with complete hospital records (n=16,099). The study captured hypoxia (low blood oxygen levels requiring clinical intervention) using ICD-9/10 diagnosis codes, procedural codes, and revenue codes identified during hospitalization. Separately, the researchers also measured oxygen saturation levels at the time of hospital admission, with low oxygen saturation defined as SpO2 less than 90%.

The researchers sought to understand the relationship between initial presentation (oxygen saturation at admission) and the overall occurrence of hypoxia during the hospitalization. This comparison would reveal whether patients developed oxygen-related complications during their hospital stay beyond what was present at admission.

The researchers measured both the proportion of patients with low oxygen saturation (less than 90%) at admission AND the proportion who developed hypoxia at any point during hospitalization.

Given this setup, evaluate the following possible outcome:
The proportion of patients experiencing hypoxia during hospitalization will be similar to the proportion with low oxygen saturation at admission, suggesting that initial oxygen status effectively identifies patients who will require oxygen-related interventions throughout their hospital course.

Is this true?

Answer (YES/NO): NO